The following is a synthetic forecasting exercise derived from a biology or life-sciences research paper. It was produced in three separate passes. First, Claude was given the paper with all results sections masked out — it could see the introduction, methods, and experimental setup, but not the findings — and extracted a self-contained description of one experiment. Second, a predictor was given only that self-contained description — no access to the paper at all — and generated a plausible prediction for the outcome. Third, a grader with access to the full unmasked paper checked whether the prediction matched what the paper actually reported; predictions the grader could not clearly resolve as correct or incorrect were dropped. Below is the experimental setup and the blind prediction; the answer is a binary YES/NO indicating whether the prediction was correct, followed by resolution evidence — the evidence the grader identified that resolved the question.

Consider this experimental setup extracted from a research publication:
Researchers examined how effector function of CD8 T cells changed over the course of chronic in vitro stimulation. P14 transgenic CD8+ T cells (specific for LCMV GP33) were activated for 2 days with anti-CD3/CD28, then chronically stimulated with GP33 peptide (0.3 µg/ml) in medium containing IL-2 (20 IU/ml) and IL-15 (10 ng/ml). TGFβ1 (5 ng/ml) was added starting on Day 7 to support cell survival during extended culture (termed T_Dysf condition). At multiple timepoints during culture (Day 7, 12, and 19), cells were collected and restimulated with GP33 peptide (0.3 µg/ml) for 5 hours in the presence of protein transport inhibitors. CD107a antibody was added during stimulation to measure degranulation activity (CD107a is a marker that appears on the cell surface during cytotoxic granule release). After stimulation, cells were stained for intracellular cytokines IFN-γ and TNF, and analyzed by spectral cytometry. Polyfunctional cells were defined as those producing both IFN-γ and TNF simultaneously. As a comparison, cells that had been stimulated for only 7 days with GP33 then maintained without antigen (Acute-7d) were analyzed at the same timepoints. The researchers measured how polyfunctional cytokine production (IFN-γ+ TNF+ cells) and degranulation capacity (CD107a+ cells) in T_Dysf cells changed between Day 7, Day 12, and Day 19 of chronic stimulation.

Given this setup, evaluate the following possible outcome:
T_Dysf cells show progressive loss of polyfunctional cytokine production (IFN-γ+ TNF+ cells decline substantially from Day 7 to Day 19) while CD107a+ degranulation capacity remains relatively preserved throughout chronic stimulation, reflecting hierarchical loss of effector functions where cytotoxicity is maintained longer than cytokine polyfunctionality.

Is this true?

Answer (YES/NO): NO